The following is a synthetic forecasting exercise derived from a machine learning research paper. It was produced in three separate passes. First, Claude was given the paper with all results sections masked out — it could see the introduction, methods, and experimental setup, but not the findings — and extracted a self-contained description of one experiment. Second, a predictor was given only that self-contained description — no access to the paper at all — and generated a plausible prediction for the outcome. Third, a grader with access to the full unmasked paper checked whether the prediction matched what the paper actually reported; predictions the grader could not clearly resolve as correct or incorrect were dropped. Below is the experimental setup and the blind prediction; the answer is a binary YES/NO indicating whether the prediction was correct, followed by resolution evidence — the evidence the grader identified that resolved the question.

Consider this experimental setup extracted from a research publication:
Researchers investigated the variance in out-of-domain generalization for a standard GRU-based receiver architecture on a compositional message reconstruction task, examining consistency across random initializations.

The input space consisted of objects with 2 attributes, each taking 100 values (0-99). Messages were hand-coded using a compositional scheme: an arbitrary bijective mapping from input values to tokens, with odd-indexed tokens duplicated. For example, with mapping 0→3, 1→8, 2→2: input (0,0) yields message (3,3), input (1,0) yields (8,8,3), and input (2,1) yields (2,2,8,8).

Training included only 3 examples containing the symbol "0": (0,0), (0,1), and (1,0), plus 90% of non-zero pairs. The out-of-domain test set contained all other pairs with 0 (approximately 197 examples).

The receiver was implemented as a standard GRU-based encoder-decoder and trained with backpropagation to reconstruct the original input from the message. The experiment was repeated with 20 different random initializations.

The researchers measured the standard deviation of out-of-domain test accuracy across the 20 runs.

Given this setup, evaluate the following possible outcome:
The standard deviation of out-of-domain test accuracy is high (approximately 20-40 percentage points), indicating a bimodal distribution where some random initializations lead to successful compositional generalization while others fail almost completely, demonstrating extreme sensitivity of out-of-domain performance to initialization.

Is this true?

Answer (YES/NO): YES